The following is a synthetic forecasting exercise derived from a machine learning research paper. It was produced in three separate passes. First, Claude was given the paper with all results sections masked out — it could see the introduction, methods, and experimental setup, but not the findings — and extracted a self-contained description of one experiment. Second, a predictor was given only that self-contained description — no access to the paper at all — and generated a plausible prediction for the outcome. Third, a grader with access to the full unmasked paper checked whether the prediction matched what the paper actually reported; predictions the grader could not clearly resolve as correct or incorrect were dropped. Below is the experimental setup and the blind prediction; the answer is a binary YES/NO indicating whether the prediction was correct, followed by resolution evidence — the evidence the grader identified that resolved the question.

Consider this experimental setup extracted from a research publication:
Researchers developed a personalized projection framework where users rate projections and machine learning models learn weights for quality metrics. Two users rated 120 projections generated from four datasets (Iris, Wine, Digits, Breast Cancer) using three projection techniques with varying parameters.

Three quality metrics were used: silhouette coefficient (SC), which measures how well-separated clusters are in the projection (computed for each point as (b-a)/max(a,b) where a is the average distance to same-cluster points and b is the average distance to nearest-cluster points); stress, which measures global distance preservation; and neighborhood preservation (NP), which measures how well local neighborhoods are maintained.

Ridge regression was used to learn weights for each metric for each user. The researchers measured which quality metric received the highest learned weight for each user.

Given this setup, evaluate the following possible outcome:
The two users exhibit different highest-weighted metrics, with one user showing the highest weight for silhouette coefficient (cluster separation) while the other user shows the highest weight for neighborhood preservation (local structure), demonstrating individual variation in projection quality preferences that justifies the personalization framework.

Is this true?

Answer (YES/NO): NO